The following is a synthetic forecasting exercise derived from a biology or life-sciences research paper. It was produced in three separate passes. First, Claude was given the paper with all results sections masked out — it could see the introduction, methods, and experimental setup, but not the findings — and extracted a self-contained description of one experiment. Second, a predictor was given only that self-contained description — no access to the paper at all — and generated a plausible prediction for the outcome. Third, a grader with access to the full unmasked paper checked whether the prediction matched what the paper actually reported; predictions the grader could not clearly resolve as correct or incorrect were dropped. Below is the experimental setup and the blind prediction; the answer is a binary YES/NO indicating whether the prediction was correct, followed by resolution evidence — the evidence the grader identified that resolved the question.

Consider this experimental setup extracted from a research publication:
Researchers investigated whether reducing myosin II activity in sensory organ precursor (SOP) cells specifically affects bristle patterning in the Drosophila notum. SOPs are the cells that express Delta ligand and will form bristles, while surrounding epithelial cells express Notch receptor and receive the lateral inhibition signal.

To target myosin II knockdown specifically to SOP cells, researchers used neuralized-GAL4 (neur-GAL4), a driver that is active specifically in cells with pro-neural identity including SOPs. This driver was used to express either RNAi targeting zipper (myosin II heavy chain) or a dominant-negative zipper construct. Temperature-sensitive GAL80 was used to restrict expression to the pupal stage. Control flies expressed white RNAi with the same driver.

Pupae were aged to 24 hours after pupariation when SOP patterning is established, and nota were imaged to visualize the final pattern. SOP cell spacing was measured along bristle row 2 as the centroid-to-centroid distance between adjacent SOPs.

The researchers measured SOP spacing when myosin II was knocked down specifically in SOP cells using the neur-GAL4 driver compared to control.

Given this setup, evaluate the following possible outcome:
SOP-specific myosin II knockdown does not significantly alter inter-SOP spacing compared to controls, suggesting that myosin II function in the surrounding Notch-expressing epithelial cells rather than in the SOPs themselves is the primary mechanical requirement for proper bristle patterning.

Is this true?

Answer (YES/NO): NO